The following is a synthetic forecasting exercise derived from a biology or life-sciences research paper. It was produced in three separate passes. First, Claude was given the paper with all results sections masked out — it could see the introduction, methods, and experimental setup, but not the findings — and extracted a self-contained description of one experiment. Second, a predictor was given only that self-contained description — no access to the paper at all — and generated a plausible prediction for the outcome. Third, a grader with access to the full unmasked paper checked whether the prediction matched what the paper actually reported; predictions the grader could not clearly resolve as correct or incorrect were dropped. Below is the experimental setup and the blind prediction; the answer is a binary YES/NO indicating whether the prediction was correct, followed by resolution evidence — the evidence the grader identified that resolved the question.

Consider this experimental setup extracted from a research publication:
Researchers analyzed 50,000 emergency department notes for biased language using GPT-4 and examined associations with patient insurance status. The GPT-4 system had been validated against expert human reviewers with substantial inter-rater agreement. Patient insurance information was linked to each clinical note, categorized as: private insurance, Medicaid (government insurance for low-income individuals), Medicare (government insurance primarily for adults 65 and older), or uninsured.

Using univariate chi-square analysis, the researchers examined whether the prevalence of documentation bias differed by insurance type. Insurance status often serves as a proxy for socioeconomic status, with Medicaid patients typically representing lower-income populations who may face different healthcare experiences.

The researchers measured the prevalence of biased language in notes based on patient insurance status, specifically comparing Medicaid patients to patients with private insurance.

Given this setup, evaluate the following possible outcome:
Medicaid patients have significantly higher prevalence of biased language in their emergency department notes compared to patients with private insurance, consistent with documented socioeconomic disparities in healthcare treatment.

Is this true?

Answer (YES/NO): YES